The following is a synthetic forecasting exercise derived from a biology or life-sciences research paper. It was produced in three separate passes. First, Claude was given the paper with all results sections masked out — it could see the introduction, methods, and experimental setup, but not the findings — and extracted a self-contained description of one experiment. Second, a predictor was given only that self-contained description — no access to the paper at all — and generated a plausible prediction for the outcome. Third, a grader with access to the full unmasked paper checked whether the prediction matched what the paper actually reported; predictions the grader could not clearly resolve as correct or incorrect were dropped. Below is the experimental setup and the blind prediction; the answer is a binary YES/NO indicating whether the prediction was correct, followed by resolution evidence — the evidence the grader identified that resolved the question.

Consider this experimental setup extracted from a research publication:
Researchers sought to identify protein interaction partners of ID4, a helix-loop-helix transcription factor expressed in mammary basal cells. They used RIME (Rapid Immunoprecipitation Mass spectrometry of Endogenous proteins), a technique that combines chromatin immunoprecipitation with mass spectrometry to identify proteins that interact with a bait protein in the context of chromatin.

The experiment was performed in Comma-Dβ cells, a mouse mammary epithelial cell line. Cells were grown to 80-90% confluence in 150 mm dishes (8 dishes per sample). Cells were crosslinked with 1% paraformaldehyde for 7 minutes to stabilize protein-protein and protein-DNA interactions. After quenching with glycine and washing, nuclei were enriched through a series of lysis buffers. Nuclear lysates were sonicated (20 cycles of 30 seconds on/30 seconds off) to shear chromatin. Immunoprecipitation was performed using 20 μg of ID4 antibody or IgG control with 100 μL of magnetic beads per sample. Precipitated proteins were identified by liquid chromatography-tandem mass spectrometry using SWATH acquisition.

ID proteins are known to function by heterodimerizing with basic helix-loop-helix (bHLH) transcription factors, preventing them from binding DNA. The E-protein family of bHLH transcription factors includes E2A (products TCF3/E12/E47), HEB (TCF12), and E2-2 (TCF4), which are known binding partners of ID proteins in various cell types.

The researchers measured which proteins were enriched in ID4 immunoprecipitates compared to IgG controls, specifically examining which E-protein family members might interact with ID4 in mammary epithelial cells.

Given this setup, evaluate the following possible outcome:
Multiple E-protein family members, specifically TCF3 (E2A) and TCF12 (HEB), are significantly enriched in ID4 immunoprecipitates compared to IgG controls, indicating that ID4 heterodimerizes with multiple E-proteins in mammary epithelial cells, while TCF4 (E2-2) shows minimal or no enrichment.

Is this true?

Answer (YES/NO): YES